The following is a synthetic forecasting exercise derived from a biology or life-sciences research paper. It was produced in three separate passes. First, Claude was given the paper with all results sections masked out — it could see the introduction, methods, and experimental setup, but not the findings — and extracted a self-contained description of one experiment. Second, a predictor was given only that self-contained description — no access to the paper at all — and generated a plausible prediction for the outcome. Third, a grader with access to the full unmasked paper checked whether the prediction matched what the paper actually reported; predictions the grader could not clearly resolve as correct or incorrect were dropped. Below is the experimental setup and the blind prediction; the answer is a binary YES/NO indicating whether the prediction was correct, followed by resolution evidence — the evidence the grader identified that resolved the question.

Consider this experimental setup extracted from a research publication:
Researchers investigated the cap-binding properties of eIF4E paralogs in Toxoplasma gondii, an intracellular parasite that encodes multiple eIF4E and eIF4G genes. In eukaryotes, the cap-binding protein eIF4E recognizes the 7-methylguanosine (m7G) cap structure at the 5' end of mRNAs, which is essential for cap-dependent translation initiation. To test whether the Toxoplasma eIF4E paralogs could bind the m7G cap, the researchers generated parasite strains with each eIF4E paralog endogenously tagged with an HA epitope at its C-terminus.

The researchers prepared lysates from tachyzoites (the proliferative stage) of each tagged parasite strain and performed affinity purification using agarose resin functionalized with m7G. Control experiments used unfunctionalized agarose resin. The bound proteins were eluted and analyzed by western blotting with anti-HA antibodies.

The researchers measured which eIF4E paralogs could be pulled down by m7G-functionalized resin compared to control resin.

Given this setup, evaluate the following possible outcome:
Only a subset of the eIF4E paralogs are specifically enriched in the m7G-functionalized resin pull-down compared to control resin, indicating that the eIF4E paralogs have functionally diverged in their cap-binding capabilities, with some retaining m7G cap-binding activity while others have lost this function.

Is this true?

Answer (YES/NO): YES